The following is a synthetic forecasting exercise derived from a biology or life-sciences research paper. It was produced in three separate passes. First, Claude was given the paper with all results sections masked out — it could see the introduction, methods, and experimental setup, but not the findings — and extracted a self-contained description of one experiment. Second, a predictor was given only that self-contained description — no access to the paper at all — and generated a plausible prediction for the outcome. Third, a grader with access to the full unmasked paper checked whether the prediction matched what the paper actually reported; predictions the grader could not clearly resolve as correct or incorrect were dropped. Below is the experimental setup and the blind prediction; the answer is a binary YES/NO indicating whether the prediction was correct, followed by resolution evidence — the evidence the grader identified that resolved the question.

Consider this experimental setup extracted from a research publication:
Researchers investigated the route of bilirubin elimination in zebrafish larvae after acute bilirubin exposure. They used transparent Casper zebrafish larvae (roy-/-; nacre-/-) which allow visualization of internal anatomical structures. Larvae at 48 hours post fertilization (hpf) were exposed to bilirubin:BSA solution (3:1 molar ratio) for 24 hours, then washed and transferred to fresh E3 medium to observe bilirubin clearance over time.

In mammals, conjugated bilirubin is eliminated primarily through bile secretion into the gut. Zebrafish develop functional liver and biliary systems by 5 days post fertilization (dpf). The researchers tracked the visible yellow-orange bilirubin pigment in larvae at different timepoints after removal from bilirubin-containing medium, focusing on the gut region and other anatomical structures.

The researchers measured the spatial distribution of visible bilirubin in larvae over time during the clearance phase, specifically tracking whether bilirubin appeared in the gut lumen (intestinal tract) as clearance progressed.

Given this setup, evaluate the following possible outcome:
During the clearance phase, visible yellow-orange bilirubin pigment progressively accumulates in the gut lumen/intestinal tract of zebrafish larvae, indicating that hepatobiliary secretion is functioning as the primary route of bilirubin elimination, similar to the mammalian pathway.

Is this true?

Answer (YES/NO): YES